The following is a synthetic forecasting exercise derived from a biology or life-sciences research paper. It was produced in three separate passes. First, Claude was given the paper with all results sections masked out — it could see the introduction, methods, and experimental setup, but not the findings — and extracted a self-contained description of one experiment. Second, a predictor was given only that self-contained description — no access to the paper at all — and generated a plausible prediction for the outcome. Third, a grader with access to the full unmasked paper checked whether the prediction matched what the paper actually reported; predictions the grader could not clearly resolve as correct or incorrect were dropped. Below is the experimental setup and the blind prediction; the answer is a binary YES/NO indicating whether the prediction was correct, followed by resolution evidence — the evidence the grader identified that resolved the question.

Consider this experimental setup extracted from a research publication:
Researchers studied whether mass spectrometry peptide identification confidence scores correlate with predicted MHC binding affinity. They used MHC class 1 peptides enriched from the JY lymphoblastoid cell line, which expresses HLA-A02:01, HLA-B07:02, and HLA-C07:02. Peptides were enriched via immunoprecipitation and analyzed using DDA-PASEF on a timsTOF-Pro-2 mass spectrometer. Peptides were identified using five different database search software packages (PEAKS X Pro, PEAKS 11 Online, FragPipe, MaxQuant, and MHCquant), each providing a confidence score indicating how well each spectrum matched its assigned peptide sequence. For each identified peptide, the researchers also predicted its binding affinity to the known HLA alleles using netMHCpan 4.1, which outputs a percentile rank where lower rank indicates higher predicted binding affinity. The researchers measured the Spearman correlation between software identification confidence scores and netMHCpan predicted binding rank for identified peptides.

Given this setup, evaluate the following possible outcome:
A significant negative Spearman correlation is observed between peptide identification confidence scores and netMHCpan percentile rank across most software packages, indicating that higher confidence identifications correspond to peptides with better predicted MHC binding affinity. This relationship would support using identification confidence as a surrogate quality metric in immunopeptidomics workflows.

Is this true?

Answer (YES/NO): NO